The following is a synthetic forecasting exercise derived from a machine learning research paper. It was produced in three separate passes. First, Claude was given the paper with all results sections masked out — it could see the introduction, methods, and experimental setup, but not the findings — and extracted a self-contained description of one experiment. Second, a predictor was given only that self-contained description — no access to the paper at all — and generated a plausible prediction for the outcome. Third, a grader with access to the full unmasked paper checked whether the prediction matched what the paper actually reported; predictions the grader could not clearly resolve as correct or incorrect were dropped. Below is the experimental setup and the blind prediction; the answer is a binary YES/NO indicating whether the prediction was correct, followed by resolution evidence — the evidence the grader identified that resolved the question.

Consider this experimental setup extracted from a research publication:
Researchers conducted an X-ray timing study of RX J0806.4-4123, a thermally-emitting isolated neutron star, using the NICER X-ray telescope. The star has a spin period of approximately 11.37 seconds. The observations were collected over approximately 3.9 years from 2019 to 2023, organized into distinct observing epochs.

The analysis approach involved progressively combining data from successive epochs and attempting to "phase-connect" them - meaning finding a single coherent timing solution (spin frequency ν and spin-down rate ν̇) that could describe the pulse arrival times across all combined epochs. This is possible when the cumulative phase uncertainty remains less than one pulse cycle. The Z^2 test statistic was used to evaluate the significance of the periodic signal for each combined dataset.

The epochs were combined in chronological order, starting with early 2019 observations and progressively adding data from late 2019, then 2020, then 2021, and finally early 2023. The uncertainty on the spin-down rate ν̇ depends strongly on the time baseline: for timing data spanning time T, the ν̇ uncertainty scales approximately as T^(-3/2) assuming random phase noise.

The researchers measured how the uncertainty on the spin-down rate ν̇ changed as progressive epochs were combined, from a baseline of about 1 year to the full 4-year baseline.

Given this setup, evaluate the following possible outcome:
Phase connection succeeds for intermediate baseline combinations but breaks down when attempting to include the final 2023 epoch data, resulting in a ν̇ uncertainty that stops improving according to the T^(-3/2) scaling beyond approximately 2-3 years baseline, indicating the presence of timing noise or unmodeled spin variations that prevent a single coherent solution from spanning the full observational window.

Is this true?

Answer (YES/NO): NO